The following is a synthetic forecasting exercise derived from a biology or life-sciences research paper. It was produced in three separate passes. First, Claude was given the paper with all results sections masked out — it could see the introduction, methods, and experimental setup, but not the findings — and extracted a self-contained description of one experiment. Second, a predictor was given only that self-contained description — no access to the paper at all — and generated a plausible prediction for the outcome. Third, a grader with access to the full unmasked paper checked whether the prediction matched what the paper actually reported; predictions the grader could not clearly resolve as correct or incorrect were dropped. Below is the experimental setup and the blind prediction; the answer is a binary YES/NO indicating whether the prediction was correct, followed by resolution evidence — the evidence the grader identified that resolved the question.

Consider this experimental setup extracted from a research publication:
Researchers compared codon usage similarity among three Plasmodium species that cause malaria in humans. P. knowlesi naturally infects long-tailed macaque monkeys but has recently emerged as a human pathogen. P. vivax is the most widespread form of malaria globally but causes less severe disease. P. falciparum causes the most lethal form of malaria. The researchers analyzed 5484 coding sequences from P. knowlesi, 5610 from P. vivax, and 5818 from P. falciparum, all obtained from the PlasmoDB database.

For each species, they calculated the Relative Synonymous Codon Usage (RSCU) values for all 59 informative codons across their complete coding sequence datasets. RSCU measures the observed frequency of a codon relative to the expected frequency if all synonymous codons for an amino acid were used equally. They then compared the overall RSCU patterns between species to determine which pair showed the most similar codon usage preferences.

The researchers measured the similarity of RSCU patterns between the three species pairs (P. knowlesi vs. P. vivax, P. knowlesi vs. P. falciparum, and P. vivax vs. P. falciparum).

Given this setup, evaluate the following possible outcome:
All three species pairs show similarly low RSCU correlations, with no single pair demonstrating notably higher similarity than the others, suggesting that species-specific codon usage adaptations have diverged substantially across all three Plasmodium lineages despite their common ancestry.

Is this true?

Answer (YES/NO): NO